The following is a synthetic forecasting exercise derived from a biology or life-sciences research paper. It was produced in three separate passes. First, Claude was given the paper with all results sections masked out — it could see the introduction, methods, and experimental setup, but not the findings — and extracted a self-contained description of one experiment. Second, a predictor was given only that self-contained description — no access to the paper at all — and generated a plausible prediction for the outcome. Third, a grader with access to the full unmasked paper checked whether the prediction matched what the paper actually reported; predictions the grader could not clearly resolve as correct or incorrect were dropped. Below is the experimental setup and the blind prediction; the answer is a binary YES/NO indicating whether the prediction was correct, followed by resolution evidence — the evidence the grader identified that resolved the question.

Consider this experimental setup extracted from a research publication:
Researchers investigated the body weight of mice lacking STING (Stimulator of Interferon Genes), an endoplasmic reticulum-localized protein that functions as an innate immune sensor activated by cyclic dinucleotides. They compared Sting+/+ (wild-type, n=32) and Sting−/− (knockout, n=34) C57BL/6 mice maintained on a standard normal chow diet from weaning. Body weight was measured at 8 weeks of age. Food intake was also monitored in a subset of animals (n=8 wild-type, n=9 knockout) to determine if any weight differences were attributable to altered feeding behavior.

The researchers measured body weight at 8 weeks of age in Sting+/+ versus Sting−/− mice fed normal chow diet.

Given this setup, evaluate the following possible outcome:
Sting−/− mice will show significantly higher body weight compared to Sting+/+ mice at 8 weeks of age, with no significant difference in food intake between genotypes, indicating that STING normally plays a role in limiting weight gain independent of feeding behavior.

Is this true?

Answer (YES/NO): NO